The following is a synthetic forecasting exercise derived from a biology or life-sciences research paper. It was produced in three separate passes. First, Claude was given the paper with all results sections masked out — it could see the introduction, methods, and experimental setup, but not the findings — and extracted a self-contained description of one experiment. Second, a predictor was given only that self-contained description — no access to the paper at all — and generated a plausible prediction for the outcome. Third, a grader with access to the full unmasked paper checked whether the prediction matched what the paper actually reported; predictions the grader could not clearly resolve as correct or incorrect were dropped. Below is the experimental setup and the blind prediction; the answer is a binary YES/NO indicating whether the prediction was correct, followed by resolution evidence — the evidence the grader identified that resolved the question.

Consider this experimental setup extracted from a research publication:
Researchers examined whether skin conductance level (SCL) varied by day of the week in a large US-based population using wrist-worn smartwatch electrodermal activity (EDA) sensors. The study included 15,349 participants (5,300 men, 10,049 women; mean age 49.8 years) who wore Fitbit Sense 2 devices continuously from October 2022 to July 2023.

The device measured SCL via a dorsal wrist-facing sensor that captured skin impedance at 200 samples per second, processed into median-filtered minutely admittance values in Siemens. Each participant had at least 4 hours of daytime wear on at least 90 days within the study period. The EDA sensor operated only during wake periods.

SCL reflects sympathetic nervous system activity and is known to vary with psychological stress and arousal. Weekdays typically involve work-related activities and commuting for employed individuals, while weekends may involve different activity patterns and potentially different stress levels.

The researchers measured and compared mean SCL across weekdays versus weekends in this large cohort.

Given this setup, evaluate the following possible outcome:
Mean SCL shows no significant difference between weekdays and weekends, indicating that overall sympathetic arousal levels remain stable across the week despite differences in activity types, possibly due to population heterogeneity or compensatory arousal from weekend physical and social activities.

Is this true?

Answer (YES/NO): NO